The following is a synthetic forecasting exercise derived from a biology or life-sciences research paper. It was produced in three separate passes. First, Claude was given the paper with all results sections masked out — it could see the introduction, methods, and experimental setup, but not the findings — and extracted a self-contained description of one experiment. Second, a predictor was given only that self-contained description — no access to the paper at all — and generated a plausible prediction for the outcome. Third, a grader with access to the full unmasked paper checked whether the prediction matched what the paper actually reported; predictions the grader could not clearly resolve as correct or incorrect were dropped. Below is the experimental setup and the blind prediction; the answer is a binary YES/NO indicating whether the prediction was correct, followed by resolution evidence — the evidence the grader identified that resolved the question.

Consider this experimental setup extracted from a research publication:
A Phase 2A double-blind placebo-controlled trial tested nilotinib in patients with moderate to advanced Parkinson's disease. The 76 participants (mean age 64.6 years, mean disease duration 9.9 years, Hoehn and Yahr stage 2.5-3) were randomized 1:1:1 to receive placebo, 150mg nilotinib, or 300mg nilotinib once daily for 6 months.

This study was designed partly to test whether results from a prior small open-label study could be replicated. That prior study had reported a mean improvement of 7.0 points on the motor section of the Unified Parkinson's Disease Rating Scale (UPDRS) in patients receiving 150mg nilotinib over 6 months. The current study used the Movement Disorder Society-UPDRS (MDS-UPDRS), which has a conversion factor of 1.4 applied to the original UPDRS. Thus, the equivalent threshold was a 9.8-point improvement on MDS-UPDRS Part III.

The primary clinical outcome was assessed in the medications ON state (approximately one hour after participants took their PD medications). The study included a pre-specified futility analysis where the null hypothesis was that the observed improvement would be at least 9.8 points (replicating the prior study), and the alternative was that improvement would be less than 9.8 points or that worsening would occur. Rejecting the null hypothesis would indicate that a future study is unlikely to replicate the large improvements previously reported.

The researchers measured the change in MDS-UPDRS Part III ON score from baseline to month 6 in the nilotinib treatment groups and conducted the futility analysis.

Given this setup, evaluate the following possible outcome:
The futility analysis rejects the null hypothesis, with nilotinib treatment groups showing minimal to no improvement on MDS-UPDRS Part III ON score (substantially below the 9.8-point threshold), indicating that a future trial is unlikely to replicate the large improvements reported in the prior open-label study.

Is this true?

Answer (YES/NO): YES